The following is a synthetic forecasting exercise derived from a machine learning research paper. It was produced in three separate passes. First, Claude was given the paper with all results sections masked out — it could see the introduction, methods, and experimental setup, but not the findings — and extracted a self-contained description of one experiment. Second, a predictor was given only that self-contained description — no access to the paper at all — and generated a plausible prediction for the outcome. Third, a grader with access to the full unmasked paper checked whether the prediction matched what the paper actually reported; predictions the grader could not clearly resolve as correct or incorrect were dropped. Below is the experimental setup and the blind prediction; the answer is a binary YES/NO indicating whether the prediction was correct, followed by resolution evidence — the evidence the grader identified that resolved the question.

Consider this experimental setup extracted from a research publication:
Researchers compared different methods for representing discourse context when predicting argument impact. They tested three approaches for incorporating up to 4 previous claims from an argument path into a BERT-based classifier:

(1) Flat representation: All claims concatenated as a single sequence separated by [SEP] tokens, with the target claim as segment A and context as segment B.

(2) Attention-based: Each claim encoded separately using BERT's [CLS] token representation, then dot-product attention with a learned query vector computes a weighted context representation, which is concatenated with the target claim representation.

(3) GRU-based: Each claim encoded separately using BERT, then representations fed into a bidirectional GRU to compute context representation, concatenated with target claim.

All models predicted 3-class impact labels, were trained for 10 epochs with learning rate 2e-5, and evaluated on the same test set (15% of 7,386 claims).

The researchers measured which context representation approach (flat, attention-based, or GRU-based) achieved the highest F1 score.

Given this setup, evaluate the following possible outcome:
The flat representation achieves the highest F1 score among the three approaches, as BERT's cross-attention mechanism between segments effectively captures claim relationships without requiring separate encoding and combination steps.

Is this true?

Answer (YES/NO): YES